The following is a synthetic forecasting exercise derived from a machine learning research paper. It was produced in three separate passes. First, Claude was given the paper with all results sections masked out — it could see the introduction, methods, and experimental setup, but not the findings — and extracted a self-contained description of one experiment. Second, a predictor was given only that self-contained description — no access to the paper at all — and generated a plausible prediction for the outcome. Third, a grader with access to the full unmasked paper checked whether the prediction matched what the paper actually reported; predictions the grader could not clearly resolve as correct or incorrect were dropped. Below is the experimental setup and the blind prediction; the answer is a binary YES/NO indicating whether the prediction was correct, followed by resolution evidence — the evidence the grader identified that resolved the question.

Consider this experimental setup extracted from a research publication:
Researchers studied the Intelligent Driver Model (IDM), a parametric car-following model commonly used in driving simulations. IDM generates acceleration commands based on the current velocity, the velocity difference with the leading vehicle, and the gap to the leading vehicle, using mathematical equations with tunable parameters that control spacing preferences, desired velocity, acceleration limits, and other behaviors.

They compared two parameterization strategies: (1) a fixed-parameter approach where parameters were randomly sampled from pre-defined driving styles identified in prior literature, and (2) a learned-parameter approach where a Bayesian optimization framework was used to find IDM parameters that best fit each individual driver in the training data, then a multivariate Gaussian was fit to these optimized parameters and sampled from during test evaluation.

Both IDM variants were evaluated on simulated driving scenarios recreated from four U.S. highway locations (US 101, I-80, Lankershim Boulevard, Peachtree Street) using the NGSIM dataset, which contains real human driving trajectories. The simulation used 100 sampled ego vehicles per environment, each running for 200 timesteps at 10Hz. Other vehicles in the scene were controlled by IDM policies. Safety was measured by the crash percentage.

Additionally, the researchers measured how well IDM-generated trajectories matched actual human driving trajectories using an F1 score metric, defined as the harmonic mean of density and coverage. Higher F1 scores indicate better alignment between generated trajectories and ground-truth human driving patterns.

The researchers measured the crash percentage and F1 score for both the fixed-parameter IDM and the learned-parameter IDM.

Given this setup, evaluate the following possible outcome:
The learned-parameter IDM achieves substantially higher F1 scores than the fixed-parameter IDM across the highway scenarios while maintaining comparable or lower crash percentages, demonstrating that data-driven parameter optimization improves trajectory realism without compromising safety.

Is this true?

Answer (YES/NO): NO